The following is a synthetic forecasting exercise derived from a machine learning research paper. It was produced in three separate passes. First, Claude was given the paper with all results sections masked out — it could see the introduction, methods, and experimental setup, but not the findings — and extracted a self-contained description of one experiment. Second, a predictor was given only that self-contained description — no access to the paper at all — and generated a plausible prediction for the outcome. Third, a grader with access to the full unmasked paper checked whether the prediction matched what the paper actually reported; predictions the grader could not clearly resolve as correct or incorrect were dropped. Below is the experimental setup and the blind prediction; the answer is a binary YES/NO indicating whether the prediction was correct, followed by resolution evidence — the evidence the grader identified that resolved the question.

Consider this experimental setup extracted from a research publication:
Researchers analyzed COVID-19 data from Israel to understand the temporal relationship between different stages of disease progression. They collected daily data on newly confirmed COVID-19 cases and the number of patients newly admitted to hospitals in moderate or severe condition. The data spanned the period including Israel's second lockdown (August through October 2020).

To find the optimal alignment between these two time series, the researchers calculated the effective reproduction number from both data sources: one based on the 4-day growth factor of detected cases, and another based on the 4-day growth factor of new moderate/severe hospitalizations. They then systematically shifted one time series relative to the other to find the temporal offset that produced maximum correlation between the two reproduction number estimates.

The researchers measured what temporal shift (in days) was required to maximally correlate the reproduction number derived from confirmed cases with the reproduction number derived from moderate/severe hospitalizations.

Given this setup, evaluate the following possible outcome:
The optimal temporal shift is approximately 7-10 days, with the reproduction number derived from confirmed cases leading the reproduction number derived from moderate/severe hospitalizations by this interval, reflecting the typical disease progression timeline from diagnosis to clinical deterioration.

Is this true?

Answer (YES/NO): NO